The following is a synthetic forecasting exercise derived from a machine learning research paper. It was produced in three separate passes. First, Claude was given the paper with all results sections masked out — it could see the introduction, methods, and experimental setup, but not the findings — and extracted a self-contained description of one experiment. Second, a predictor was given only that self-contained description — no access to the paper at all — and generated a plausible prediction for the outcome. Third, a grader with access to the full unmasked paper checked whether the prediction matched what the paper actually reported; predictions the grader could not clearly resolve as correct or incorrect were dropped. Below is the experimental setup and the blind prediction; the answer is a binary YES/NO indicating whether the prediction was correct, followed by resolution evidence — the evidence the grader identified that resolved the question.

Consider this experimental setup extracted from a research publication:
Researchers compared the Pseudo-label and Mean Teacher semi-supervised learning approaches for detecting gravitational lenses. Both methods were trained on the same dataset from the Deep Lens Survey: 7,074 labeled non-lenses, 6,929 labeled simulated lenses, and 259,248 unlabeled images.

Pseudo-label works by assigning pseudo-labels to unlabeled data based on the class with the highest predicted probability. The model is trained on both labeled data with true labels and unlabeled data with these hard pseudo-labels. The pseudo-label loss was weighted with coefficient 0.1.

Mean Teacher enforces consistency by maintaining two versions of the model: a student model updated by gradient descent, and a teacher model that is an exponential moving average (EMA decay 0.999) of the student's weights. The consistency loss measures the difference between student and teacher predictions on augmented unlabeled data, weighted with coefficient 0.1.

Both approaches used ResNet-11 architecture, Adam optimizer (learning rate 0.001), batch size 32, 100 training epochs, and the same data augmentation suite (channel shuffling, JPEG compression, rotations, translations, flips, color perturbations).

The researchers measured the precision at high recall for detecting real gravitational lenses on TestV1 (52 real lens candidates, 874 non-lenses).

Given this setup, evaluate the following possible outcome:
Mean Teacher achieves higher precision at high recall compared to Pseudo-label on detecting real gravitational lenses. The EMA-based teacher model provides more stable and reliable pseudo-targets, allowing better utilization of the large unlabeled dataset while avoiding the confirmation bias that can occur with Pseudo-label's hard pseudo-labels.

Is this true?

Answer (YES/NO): YES